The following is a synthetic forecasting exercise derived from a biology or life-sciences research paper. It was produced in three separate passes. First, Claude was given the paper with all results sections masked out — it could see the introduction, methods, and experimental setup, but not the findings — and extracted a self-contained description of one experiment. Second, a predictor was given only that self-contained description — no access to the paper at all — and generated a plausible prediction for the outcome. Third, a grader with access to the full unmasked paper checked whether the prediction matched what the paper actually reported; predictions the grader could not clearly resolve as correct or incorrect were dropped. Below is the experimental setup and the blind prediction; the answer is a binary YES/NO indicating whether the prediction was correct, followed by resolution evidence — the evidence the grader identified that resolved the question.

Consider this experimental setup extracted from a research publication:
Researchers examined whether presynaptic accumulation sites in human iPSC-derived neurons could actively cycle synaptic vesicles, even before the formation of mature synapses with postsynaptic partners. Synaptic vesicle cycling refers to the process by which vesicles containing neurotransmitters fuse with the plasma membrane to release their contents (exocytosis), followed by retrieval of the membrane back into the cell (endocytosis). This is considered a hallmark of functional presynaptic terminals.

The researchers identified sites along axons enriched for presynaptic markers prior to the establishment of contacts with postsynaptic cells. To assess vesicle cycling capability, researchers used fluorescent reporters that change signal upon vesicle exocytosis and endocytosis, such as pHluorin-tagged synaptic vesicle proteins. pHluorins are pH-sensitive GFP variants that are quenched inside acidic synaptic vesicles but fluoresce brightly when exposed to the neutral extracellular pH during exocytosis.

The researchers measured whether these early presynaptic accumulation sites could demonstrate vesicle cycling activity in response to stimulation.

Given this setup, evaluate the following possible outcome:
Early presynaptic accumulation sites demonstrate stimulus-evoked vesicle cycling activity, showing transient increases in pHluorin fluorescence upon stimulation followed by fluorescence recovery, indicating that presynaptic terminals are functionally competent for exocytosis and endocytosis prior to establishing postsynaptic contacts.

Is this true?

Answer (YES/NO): NO